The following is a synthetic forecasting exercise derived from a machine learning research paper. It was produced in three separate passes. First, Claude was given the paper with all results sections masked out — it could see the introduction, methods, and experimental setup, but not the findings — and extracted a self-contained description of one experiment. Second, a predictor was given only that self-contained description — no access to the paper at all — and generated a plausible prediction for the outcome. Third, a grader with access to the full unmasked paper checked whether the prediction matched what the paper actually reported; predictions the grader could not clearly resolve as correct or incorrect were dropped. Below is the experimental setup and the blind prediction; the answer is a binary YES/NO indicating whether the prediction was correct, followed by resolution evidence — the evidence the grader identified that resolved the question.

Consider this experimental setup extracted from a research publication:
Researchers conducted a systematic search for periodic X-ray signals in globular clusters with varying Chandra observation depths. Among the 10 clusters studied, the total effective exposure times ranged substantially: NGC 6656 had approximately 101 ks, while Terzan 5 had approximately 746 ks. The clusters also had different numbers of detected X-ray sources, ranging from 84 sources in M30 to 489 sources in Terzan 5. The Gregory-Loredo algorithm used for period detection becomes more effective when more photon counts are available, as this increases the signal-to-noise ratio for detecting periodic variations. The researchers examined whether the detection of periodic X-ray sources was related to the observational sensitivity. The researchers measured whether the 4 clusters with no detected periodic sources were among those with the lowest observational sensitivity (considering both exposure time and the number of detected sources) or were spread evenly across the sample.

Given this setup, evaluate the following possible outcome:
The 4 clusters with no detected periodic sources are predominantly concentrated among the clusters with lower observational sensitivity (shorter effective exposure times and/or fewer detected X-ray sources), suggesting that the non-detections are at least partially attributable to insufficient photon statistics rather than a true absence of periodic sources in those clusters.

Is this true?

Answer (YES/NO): YES